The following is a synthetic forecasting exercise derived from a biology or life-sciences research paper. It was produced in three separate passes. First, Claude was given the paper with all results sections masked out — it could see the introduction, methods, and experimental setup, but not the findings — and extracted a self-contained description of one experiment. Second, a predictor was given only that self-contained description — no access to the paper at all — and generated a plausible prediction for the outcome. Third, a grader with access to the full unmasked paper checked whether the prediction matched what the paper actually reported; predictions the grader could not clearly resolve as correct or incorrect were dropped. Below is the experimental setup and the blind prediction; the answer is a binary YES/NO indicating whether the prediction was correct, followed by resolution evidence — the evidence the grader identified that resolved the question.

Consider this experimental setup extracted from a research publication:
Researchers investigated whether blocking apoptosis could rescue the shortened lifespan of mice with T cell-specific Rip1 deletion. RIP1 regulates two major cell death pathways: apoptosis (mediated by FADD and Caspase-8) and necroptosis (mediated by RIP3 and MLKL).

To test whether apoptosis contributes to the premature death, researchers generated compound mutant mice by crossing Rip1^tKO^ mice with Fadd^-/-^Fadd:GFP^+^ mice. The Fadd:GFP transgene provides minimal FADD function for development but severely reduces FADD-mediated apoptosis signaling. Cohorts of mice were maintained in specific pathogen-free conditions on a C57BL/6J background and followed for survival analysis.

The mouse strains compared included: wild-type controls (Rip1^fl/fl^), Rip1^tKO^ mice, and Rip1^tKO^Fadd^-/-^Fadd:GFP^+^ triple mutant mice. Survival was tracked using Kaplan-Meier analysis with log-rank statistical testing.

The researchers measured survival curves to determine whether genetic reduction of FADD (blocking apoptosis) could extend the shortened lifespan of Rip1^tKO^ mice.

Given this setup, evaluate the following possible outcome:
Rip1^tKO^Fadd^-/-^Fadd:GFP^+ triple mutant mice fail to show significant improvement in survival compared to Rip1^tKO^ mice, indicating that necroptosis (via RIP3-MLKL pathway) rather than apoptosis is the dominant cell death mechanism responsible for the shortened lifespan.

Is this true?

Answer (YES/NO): NO